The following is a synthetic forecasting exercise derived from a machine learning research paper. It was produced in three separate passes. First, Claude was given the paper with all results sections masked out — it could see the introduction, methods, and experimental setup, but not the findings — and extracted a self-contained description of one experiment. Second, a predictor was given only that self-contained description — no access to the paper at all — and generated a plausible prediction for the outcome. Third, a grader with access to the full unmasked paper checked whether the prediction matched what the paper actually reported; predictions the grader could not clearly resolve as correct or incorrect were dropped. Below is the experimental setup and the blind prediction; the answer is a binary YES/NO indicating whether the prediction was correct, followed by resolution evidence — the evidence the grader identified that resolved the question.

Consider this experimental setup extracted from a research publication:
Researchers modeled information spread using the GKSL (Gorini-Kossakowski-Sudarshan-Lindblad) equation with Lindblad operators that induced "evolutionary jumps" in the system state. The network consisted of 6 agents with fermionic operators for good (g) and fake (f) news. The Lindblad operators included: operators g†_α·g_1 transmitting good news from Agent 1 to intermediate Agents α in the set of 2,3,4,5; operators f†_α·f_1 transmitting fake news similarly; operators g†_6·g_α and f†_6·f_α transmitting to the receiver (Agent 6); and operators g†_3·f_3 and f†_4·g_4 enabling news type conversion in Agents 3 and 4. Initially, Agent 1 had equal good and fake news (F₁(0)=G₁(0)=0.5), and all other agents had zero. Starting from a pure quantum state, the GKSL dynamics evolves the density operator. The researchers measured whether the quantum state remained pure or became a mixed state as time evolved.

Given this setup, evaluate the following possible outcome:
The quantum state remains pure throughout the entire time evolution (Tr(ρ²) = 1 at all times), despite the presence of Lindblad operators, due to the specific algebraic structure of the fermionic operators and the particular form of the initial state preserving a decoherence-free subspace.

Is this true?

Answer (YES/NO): NO